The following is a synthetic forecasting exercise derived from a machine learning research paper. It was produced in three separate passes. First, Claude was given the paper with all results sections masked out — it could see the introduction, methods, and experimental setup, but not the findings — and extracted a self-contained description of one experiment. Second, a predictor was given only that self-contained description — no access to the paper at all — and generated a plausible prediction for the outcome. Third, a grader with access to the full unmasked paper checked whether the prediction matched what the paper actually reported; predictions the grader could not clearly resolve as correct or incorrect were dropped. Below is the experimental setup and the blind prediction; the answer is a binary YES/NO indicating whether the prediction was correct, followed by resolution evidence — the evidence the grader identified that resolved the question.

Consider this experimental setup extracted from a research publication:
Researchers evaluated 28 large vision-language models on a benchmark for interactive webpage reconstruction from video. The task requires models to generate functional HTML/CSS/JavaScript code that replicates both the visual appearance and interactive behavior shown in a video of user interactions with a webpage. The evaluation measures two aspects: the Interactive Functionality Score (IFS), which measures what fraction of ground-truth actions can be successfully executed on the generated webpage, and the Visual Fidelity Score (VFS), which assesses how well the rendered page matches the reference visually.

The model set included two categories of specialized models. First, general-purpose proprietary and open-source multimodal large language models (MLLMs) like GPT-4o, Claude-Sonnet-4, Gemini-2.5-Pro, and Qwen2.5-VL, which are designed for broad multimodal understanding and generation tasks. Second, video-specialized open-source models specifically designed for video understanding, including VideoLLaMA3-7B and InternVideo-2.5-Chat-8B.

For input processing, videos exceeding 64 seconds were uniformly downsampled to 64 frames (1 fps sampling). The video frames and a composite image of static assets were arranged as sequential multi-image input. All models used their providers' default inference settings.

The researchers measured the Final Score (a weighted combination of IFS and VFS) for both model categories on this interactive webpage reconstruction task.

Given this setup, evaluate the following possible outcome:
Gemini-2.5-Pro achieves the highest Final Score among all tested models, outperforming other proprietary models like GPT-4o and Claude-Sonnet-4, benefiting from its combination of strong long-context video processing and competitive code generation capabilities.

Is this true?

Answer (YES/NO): NO